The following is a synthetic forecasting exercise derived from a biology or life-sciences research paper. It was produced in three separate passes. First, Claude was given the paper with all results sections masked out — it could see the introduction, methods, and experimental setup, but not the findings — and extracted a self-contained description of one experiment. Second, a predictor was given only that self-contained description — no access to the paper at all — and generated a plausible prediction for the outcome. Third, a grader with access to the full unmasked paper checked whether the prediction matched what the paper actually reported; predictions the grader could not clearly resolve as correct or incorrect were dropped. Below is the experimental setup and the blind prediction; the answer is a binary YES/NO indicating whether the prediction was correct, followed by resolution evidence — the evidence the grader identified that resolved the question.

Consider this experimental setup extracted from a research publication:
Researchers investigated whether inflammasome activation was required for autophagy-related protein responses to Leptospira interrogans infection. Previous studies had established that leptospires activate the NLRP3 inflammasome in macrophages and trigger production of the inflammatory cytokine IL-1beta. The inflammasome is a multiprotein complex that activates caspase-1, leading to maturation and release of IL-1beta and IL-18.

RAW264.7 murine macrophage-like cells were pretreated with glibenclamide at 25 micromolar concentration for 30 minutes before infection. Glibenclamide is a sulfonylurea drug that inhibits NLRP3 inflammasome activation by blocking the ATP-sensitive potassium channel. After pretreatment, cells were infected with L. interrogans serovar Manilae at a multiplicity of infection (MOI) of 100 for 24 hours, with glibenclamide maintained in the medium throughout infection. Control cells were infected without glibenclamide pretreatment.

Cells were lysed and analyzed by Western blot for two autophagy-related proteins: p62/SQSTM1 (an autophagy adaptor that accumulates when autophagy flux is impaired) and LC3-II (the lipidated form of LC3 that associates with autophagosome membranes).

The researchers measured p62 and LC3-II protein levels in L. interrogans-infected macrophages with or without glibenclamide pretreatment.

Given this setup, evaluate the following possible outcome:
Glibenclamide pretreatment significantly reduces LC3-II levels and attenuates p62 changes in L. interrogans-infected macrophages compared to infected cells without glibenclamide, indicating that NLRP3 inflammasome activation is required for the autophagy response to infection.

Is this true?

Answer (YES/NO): NO